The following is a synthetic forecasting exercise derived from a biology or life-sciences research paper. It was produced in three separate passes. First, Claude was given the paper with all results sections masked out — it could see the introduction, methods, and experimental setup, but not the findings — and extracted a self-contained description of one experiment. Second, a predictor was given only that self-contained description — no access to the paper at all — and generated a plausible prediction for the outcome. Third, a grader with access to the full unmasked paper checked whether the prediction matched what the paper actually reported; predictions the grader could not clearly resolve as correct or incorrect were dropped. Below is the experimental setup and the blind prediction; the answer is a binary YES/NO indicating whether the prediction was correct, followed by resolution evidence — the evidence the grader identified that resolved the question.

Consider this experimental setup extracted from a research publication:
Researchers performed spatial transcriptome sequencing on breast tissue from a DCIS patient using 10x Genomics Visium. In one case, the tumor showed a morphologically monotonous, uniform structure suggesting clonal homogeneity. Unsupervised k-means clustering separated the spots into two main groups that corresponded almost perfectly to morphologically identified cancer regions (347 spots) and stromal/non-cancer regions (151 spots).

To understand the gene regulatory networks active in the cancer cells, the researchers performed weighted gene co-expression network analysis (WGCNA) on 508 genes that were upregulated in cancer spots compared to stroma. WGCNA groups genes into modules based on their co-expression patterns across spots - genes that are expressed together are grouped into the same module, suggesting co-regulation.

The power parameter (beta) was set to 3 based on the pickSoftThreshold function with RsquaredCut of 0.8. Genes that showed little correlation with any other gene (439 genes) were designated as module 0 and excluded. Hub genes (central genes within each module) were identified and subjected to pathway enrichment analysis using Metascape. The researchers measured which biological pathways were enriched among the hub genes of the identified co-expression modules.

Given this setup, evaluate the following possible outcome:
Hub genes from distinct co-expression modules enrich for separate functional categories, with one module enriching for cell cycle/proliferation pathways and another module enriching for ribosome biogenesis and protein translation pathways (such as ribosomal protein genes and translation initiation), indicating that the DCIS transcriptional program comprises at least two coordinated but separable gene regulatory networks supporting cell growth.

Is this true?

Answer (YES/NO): NO